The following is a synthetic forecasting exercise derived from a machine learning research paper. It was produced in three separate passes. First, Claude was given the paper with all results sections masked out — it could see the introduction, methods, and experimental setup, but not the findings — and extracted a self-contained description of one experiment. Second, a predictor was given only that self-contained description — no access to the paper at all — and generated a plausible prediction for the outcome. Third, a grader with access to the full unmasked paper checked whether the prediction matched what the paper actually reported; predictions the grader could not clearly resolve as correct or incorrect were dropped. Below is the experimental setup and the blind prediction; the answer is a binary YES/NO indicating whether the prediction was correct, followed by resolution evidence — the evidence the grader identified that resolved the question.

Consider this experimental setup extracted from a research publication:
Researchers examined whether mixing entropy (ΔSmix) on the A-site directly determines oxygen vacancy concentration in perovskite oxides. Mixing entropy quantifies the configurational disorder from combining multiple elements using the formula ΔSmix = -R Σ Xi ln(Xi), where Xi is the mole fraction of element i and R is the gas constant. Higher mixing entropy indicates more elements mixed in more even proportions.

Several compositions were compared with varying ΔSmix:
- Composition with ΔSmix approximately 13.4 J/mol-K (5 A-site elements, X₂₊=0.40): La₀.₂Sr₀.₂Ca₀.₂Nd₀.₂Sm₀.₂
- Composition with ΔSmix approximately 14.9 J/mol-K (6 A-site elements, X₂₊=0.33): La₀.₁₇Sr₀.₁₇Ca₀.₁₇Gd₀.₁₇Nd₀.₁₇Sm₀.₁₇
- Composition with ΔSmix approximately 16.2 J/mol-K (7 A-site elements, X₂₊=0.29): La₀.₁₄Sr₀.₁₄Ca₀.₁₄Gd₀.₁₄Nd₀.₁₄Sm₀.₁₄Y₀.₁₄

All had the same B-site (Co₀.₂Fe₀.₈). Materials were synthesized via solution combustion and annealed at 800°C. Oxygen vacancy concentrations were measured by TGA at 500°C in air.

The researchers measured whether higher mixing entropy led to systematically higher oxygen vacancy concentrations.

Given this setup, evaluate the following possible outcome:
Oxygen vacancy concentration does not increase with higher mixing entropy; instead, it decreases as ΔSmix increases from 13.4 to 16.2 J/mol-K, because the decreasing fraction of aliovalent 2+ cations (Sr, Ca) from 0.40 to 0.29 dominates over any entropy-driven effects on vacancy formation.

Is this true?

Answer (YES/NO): YES